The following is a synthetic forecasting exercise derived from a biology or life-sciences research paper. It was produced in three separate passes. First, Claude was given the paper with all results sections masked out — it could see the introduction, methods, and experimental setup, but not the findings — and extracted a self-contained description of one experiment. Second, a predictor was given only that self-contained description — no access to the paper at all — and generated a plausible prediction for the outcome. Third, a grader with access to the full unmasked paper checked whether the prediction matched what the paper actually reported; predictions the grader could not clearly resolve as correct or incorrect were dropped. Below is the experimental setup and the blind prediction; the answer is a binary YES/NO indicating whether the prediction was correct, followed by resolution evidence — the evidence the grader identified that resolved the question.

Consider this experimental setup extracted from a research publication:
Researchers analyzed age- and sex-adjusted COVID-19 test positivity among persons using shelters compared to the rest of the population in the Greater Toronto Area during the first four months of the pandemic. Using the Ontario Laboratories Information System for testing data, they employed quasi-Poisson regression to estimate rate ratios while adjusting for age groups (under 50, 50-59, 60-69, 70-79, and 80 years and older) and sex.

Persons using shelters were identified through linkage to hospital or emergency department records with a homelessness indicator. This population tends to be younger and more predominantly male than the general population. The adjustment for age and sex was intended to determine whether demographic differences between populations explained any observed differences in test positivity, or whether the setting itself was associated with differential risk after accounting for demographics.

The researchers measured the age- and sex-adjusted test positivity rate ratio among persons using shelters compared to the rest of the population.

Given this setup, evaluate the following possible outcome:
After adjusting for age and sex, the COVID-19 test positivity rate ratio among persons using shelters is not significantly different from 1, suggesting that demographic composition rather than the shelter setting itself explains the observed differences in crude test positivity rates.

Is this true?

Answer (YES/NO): YES